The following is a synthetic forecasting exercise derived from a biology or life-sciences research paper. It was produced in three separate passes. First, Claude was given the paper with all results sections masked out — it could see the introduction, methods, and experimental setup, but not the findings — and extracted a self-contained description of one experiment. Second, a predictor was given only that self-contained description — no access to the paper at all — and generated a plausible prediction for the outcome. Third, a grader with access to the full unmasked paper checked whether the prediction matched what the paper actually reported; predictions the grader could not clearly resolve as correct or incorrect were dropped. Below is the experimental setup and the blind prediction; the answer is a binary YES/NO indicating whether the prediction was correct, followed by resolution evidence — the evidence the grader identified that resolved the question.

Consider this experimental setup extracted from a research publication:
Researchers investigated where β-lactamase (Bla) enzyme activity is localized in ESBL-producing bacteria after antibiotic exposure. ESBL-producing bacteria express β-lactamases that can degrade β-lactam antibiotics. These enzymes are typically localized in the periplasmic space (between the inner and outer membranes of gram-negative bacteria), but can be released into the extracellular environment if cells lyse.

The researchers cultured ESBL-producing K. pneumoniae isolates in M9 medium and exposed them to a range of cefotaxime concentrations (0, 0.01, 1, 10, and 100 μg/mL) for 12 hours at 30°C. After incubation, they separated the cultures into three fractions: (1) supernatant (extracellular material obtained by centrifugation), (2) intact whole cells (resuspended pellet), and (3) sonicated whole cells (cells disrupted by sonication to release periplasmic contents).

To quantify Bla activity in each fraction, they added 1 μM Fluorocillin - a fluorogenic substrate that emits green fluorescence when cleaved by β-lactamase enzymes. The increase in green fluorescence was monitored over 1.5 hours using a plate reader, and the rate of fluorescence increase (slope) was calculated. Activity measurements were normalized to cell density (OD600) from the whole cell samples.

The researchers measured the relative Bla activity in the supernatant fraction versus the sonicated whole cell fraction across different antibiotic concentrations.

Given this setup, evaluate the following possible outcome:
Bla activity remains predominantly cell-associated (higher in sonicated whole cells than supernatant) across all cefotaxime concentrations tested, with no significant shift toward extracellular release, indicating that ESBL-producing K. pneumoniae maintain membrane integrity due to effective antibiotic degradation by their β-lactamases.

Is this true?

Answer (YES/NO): NO